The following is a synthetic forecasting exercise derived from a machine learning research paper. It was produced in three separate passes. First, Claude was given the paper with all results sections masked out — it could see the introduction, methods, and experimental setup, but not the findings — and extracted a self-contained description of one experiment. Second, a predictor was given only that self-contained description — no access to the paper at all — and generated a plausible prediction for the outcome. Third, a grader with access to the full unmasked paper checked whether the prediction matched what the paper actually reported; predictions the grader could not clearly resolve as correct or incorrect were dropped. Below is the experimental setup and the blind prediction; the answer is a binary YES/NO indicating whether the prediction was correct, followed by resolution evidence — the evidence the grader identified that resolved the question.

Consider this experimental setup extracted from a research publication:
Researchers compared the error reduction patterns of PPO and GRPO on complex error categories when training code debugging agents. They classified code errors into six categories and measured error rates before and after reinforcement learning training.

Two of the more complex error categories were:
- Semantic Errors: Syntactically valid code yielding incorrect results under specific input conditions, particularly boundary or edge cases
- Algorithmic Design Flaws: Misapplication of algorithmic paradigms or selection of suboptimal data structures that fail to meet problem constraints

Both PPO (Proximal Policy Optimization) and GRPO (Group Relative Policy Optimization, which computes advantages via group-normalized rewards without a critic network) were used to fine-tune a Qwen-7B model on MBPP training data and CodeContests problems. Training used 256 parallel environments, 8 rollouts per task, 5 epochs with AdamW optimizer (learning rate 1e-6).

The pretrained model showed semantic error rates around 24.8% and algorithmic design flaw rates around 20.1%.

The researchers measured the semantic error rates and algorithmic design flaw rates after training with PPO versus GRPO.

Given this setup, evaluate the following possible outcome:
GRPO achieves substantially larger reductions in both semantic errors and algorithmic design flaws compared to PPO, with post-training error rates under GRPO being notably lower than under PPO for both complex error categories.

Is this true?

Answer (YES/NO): NO